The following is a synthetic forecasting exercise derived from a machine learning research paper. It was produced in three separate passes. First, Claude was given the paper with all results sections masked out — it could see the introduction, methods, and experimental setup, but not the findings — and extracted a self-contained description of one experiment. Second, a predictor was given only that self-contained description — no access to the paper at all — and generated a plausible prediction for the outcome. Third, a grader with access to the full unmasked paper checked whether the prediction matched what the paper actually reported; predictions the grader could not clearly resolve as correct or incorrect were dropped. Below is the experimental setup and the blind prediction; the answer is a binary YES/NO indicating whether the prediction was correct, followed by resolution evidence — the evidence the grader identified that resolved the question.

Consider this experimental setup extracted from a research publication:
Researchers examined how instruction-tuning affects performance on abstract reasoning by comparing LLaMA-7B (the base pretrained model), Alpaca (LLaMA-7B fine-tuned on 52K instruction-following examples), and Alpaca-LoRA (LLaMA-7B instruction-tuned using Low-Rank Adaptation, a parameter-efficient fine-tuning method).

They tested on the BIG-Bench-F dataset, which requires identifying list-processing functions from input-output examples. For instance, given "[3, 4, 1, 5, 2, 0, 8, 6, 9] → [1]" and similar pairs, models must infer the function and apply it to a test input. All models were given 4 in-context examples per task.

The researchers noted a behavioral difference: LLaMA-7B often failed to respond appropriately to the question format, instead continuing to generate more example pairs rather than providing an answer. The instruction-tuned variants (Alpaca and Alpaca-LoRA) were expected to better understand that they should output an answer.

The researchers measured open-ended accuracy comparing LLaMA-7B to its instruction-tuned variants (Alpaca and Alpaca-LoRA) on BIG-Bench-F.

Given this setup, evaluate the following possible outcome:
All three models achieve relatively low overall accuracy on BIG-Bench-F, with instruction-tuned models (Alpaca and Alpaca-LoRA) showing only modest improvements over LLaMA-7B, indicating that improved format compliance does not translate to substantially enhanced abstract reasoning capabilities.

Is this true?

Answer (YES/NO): YES